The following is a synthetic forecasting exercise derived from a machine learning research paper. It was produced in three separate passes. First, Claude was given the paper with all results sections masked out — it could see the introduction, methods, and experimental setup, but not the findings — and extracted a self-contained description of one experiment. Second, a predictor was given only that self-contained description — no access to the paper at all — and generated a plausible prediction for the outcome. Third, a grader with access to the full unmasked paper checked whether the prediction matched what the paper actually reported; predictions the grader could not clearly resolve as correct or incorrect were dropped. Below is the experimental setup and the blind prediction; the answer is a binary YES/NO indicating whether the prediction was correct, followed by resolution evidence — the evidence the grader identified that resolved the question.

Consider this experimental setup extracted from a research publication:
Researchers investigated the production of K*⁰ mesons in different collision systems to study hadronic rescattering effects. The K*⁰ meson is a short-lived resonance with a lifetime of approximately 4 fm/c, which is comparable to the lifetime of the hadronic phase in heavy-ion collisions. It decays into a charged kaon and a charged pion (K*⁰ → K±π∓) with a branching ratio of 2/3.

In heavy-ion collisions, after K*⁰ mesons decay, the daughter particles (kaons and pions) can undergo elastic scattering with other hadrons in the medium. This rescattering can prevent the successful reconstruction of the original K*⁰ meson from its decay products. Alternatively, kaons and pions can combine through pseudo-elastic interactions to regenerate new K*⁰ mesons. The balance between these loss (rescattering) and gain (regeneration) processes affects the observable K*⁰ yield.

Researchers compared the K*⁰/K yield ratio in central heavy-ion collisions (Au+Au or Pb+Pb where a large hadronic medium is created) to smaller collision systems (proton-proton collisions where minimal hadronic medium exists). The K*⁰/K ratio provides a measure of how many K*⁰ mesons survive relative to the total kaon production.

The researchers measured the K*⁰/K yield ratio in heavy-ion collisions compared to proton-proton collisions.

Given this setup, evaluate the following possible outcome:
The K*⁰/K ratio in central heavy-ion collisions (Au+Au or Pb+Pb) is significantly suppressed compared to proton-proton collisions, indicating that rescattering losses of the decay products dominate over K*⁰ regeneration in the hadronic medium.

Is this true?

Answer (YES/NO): YES